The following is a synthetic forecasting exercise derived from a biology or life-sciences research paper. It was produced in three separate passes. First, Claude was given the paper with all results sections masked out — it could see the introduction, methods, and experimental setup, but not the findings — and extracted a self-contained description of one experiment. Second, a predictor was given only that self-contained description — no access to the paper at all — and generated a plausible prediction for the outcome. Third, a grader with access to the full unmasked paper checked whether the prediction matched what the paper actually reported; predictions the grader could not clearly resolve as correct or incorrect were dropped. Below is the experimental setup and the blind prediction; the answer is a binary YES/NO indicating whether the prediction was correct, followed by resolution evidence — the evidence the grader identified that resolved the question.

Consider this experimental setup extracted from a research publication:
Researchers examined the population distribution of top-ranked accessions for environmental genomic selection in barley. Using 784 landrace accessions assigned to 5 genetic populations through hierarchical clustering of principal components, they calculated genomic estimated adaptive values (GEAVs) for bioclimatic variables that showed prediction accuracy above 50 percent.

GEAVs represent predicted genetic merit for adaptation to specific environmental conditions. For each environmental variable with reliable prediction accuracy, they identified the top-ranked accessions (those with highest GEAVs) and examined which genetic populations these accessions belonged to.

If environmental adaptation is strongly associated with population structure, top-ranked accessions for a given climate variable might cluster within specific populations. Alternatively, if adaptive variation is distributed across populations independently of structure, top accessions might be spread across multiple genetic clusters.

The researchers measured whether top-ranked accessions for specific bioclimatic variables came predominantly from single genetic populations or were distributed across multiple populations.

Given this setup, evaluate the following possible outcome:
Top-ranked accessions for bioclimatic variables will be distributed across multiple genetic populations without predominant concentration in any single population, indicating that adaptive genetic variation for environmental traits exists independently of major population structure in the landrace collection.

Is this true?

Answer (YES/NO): NO